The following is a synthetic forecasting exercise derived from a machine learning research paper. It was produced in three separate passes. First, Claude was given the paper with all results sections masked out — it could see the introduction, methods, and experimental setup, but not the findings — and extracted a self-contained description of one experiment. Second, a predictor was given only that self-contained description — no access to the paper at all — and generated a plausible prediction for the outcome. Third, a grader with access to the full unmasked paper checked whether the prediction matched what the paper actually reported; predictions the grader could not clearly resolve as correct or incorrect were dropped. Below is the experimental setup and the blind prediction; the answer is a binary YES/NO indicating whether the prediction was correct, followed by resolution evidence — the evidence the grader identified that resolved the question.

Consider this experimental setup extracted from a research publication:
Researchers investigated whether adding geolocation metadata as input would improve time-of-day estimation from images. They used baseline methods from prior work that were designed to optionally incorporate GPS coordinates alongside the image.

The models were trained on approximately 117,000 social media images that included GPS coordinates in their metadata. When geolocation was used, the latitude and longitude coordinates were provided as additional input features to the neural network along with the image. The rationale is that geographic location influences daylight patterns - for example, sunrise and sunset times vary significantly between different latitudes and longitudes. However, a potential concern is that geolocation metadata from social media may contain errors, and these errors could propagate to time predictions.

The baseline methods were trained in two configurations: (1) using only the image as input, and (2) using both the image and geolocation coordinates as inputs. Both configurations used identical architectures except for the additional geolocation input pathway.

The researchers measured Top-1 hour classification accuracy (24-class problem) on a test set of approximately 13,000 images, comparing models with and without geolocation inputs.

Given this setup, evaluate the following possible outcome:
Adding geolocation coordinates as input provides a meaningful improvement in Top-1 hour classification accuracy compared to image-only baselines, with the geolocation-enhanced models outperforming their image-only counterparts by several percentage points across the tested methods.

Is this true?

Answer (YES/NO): NO